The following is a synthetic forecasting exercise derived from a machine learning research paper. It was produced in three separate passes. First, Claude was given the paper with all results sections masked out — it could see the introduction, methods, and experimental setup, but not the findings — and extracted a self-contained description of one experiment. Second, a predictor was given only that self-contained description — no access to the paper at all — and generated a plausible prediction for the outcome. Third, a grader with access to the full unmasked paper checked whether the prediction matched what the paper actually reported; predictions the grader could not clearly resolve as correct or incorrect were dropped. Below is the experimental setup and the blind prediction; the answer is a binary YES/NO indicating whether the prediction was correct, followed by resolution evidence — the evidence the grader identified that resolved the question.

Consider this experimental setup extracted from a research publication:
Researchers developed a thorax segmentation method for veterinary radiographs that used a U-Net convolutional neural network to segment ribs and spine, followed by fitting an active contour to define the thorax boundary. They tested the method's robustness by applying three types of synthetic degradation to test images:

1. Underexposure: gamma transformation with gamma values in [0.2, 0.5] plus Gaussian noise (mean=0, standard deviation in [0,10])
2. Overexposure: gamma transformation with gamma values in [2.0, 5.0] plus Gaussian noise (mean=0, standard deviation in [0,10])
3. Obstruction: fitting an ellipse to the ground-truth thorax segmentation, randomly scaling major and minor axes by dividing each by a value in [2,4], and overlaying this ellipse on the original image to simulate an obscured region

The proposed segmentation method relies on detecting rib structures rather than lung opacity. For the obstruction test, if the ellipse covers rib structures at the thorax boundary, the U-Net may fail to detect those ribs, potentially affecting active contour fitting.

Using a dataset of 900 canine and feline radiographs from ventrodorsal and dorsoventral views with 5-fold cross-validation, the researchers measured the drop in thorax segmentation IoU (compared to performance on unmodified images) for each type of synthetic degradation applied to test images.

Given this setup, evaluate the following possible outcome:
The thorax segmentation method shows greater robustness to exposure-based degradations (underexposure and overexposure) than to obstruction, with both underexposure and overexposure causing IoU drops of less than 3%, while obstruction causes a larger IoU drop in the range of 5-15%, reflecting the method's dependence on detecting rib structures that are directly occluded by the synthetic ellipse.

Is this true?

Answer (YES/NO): NO